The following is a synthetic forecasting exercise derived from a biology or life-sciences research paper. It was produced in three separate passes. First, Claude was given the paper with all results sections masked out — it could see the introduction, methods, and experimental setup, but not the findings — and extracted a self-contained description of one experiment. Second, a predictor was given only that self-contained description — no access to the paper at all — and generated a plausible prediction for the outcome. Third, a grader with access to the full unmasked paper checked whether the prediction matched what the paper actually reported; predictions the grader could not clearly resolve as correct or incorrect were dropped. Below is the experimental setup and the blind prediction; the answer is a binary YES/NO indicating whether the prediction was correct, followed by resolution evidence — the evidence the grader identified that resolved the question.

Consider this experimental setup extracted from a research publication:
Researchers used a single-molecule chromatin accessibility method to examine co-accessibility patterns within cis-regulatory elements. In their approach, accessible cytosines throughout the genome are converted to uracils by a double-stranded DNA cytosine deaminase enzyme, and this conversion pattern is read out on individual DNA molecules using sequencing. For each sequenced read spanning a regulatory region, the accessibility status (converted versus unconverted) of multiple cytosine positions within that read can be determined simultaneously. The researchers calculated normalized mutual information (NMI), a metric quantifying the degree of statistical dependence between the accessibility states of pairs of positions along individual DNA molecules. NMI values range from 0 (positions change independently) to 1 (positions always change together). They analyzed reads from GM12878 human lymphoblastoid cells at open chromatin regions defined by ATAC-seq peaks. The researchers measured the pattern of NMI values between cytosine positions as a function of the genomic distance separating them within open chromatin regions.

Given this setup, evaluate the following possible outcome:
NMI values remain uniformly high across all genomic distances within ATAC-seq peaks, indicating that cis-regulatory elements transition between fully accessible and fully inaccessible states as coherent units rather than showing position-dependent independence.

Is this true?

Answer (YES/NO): NO